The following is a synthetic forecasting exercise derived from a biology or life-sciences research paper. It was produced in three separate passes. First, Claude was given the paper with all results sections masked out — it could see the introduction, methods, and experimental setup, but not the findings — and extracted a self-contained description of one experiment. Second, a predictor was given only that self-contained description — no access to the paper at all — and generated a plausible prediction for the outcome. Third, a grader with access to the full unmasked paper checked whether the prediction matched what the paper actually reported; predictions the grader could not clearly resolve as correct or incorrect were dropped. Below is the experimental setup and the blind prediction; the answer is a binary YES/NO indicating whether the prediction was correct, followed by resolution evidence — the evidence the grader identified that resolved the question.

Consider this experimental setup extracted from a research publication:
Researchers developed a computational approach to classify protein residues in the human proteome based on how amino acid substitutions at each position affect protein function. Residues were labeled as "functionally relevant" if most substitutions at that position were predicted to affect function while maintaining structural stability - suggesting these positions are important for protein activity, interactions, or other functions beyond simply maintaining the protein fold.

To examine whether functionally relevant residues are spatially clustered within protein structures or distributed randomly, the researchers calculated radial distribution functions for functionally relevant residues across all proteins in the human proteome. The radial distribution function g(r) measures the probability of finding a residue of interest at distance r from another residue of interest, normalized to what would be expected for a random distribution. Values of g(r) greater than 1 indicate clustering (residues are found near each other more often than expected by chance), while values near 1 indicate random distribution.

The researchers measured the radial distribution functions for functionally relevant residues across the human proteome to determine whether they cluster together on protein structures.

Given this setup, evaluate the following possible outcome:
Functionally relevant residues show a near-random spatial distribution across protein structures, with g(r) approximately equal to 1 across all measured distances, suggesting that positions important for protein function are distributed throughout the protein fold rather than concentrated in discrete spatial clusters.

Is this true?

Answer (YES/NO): NO